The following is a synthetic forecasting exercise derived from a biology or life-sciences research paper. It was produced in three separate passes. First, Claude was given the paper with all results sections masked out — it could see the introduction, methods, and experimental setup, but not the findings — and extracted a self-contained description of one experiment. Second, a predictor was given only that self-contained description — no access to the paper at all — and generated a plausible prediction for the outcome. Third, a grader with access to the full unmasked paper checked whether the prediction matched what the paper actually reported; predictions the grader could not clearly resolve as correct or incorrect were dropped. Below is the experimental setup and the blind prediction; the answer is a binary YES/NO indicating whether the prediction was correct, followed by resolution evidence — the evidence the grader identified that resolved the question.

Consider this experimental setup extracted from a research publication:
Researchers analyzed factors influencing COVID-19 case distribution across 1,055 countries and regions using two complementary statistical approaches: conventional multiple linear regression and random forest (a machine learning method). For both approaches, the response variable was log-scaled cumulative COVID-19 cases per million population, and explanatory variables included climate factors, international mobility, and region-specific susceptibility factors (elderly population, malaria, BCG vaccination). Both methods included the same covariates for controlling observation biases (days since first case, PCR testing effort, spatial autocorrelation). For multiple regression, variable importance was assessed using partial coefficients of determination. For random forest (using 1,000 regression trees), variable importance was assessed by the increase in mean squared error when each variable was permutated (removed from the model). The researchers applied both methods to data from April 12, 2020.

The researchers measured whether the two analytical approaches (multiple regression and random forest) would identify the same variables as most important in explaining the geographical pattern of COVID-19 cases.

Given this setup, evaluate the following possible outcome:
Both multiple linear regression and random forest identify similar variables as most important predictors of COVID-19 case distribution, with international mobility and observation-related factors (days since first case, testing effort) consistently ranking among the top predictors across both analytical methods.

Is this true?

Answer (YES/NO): NO